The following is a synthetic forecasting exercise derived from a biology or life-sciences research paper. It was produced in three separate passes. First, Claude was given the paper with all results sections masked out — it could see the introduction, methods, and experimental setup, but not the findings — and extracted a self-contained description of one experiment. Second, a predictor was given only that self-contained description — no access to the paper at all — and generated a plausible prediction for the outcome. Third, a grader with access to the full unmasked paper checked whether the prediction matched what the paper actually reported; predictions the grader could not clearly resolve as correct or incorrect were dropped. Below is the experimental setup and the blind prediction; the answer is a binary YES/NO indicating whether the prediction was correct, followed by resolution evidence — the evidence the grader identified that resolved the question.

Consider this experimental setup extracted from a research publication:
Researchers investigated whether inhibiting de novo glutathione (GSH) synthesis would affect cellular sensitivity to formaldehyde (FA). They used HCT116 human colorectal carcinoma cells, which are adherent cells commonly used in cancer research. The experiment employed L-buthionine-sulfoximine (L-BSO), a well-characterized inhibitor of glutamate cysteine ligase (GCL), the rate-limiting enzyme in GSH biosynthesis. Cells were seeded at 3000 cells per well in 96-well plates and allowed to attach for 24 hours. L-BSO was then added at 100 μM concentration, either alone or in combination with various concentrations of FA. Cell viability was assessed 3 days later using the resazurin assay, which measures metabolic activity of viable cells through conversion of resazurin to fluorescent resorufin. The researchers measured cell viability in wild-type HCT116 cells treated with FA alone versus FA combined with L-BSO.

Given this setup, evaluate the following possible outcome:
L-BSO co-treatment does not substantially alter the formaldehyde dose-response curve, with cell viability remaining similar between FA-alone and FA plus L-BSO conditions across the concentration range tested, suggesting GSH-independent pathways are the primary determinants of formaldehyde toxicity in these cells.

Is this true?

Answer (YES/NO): NO